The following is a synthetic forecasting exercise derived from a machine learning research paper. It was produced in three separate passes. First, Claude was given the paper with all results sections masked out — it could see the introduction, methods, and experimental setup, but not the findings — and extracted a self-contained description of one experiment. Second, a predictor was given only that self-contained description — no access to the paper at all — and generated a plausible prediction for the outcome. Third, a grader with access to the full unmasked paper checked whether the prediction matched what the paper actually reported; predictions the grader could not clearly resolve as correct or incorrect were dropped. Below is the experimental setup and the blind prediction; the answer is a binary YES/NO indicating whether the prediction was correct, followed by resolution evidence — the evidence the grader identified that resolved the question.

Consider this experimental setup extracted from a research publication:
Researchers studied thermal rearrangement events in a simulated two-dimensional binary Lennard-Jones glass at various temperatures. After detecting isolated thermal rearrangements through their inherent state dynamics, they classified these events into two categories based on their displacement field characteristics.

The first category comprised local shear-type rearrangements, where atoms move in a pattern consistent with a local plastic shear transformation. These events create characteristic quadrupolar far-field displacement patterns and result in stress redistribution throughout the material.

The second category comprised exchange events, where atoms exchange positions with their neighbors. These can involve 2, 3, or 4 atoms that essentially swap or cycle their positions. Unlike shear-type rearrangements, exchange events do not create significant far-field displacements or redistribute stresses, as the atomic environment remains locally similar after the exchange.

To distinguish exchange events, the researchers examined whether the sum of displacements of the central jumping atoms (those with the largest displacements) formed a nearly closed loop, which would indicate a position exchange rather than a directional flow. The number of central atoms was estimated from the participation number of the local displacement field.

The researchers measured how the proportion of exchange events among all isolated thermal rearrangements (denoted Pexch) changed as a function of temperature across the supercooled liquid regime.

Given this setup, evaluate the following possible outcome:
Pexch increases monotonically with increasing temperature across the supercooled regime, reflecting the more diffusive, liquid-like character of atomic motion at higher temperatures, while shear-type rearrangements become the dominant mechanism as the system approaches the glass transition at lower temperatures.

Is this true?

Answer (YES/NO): NO